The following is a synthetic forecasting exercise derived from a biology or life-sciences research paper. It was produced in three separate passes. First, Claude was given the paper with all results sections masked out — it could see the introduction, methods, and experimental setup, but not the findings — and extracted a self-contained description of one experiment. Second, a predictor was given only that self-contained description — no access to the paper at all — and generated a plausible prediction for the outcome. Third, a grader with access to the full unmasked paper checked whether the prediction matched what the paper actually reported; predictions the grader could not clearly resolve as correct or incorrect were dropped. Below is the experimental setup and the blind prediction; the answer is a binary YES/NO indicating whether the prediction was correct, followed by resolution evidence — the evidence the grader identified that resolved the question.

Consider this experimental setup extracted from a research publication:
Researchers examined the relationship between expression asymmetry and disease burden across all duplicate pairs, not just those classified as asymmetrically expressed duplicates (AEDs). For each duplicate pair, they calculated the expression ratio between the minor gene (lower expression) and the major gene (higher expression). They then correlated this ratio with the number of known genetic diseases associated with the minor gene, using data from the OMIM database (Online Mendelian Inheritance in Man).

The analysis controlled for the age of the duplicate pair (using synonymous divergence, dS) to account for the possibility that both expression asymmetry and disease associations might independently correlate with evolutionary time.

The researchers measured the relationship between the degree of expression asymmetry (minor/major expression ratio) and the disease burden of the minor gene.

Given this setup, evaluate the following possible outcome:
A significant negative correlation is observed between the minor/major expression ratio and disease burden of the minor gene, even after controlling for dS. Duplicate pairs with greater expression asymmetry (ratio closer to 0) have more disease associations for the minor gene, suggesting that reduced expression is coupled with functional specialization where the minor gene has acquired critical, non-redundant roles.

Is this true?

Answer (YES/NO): NO